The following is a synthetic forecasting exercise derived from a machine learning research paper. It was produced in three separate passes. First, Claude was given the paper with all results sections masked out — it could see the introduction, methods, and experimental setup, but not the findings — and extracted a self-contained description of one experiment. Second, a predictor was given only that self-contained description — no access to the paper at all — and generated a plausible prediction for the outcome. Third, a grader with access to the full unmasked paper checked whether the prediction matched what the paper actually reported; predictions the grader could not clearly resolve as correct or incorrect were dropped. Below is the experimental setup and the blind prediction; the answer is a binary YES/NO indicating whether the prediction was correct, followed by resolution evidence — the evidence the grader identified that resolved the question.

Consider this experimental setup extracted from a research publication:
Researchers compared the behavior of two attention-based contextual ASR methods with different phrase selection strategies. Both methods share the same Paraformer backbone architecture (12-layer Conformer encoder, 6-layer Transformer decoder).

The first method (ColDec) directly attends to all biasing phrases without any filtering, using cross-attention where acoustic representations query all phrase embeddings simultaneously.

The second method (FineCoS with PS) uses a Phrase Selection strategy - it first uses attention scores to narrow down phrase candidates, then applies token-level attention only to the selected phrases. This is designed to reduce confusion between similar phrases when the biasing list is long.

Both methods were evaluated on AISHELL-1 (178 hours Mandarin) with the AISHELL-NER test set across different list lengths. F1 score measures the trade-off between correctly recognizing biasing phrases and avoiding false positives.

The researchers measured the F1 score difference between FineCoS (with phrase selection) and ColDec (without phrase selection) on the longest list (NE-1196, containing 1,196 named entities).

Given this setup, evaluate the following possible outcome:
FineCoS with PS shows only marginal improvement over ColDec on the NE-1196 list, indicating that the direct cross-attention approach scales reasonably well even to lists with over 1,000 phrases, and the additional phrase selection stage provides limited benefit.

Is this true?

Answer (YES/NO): YES